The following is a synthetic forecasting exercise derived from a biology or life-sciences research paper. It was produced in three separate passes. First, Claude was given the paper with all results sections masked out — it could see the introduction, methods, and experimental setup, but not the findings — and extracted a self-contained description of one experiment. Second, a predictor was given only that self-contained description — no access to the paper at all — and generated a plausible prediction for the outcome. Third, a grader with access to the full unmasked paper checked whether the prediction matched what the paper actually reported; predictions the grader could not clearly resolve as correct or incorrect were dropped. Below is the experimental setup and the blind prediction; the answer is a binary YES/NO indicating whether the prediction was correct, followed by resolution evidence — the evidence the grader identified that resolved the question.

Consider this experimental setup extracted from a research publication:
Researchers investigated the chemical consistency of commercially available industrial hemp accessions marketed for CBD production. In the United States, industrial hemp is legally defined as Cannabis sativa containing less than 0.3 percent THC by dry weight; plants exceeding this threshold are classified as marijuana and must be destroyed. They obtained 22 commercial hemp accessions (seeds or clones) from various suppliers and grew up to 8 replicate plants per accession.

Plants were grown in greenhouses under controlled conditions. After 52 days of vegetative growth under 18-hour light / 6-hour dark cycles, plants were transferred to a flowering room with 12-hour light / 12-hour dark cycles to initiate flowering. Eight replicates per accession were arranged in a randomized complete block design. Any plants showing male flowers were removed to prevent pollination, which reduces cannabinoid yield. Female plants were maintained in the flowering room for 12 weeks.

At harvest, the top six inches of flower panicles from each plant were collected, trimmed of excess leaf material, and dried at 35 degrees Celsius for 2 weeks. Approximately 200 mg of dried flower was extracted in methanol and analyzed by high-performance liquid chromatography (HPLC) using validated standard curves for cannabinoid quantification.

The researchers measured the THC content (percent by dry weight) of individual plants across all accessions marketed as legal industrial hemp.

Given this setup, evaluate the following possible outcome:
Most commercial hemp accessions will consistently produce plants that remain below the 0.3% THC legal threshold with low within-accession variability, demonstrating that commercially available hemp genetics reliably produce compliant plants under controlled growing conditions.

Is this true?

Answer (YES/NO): NO